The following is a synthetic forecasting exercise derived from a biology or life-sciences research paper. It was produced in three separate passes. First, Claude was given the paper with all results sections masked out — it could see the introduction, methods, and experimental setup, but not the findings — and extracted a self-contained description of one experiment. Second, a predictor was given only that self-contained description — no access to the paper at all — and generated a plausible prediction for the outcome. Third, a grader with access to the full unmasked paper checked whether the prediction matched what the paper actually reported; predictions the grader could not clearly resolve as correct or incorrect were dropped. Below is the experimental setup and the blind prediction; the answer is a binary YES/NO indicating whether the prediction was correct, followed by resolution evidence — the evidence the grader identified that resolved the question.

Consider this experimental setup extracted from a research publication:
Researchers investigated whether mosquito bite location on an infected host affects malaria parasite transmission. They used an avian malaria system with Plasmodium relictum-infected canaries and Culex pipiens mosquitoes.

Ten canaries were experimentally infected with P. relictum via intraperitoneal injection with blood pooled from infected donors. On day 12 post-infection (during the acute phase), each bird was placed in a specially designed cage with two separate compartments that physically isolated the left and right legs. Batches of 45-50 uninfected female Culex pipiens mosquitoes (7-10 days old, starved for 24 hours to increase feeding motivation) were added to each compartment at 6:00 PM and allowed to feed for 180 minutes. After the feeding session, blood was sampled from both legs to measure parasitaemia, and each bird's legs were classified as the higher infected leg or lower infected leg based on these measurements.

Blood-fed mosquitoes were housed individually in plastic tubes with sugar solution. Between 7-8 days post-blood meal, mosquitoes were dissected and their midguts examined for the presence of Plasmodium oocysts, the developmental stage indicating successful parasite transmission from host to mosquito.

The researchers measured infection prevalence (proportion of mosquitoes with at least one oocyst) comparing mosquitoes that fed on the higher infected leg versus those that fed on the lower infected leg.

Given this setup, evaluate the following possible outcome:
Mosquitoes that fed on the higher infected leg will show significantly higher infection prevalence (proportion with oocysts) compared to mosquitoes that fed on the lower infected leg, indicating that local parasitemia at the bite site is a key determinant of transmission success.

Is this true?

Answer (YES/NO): NO